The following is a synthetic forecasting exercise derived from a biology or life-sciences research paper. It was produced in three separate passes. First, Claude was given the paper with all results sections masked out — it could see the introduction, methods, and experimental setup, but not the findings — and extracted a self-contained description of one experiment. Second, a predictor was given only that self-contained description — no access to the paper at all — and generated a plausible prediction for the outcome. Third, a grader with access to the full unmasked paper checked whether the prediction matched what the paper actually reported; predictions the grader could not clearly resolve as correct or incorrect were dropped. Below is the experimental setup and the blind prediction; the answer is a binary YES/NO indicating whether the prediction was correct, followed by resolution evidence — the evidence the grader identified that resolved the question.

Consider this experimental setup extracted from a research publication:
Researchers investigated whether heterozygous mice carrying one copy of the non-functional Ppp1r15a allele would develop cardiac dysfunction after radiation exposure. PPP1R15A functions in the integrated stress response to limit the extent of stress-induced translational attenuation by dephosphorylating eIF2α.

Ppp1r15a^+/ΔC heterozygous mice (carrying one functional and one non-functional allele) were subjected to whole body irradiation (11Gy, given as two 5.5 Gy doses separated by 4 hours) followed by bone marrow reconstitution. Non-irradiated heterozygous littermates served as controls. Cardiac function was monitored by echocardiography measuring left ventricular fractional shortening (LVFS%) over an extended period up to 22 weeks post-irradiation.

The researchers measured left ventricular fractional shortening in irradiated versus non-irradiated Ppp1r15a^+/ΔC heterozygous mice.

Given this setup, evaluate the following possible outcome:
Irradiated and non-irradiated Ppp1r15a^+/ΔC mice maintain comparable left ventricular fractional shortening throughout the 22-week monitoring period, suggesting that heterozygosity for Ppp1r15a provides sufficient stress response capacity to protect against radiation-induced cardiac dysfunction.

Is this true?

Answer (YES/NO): YES